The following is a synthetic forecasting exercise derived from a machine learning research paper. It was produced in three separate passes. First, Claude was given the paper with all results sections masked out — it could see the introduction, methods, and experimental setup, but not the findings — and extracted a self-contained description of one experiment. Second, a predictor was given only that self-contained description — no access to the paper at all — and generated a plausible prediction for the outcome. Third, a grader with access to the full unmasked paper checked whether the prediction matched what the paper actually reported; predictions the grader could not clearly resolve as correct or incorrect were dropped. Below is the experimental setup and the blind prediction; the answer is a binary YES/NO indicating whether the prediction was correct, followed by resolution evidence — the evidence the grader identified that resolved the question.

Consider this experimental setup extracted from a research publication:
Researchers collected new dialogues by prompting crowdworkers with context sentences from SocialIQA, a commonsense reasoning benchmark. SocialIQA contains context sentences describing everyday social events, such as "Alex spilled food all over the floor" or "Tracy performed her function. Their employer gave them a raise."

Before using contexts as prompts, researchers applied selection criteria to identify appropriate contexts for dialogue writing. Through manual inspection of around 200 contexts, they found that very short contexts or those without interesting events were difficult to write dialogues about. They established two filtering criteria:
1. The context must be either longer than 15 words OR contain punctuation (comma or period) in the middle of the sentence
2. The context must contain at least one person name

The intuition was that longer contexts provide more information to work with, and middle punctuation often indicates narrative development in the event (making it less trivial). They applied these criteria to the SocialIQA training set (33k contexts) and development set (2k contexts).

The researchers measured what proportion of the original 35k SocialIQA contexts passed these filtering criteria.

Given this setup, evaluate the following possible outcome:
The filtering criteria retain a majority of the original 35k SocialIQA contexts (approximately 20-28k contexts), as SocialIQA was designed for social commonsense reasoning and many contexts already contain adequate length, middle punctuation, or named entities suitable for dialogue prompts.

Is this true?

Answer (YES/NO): NO